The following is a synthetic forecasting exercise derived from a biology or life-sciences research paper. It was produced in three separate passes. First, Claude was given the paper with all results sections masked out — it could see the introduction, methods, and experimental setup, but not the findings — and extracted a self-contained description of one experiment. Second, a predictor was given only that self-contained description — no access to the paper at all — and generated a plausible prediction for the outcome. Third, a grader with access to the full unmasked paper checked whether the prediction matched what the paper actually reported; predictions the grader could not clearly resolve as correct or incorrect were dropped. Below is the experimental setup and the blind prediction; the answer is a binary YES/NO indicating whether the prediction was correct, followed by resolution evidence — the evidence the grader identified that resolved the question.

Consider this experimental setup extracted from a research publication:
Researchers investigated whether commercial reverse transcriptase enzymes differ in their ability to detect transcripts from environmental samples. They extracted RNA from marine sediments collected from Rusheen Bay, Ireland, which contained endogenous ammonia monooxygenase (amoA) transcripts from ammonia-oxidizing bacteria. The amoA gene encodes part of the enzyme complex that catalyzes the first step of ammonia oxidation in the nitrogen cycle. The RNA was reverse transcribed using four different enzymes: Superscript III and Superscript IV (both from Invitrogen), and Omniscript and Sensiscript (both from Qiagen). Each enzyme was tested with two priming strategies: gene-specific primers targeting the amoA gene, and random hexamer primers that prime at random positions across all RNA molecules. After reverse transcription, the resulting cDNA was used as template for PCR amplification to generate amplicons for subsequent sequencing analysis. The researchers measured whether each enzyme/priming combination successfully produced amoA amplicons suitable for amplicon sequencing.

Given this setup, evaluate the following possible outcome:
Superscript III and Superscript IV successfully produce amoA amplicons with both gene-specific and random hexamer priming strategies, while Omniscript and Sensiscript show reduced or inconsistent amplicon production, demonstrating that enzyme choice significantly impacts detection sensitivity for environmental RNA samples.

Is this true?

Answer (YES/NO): YES